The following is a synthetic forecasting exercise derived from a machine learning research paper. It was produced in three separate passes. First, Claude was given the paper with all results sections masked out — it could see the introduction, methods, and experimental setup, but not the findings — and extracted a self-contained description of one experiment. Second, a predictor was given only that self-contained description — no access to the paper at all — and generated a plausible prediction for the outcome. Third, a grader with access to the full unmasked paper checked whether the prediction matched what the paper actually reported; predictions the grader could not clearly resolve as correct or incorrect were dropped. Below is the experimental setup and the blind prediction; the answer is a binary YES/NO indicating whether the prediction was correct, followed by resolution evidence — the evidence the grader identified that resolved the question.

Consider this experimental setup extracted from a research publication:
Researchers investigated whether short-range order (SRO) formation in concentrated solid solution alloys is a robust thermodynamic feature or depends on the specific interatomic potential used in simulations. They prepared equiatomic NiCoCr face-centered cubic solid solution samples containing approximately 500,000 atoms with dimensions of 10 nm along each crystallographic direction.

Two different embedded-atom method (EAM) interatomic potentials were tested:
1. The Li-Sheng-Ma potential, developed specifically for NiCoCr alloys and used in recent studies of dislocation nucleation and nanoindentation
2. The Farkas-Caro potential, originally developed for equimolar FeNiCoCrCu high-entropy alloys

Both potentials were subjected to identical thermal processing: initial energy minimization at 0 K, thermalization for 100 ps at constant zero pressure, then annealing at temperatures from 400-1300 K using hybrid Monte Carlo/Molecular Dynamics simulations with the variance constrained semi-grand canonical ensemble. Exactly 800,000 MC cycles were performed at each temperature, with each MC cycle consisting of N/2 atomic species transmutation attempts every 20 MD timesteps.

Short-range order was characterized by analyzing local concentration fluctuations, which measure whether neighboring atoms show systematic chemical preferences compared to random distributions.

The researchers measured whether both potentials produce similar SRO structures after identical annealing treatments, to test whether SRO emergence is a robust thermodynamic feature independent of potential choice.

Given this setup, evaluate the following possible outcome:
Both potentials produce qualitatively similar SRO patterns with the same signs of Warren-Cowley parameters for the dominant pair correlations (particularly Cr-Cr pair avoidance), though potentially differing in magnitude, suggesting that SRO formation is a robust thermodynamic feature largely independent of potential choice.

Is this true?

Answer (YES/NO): NO